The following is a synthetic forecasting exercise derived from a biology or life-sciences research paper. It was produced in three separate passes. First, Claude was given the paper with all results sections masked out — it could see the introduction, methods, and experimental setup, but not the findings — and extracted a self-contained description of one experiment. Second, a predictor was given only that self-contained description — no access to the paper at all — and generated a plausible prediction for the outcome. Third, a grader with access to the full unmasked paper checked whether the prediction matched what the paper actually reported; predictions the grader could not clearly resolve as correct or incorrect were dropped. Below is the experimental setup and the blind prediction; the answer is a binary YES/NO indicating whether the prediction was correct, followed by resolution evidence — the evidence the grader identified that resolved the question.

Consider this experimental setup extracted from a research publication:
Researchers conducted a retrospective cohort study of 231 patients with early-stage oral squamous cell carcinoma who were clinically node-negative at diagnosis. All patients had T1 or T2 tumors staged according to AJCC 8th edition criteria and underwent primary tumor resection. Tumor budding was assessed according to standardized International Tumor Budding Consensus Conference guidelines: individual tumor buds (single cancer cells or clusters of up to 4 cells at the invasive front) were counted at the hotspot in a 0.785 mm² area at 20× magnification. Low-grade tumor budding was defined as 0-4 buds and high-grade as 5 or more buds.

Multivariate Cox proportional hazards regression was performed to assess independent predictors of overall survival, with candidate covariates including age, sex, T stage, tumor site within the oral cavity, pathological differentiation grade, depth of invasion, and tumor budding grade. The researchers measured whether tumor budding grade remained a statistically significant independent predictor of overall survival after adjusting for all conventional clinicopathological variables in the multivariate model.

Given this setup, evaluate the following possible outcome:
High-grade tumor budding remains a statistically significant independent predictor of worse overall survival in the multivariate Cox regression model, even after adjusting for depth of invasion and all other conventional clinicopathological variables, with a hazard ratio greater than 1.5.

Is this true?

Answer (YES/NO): YES